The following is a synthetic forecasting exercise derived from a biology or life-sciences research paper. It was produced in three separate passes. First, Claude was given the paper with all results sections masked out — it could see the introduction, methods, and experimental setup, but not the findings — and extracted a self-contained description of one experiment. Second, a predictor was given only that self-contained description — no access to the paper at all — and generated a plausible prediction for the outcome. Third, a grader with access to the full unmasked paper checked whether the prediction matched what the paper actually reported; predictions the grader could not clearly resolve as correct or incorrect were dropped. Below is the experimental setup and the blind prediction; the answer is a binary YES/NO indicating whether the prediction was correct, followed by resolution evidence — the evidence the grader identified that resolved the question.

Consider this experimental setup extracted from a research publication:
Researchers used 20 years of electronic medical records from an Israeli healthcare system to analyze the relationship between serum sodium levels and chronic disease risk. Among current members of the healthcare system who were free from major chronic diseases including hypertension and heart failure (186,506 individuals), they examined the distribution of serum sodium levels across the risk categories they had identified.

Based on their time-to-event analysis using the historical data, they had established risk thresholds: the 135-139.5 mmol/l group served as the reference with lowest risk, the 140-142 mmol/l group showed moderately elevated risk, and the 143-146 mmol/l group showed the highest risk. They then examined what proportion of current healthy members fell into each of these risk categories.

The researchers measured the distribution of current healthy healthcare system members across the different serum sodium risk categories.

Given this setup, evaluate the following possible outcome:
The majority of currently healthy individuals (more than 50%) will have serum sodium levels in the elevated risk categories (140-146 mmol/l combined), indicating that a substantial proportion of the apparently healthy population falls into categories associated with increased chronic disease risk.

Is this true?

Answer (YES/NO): YES